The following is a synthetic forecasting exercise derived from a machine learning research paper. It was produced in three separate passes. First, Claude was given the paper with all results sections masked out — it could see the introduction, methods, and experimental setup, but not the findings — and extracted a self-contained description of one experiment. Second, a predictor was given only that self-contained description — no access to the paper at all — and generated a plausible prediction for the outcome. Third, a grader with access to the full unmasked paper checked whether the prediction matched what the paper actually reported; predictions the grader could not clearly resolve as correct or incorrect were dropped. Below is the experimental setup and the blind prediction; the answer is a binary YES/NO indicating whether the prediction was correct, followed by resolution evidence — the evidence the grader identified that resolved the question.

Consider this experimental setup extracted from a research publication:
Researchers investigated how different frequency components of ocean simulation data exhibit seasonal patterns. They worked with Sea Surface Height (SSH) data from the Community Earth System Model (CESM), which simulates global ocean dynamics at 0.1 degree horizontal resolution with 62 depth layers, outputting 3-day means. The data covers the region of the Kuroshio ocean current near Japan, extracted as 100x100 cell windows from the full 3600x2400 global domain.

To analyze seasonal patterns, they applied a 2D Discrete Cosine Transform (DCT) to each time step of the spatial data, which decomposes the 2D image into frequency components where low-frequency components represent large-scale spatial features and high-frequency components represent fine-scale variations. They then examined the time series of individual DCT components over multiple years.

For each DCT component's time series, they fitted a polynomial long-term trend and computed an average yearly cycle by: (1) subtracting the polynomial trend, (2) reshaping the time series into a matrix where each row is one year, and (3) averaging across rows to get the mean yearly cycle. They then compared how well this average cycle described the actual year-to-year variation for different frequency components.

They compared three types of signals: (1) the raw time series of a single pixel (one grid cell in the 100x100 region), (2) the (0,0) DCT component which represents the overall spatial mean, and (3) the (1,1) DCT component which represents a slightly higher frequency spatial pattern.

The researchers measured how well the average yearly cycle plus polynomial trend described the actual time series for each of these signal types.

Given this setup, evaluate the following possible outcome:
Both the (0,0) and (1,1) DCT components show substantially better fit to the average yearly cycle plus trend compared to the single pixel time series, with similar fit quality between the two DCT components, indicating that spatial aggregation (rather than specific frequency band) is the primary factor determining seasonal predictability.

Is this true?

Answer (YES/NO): NO